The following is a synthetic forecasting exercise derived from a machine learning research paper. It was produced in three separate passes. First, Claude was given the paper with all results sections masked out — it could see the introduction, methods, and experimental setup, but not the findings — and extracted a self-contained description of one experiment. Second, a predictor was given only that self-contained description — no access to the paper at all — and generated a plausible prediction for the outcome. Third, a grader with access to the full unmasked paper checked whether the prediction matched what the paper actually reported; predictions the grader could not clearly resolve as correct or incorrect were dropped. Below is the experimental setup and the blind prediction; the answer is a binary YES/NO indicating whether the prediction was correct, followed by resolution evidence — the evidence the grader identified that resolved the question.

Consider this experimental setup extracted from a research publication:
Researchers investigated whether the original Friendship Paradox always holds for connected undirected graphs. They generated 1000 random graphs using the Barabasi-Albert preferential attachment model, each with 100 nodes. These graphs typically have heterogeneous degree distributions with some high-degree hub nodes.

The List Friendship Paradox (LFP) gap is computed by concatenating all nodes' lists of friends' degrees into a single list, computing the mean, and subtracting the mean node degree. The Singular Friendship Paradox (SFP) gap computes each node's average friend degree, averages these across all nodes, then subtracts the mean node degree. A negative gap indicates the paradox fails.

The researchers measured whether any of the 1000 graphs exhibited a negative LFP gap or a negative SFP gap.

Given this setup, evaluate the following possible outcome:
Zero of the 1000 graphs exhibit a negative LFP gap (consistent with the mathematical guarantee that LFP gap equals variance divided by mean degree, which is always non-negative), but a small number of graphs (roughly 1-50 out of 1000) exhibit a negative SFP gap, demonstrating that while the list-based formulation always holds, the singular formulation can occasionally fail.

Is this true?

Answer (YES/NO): NO